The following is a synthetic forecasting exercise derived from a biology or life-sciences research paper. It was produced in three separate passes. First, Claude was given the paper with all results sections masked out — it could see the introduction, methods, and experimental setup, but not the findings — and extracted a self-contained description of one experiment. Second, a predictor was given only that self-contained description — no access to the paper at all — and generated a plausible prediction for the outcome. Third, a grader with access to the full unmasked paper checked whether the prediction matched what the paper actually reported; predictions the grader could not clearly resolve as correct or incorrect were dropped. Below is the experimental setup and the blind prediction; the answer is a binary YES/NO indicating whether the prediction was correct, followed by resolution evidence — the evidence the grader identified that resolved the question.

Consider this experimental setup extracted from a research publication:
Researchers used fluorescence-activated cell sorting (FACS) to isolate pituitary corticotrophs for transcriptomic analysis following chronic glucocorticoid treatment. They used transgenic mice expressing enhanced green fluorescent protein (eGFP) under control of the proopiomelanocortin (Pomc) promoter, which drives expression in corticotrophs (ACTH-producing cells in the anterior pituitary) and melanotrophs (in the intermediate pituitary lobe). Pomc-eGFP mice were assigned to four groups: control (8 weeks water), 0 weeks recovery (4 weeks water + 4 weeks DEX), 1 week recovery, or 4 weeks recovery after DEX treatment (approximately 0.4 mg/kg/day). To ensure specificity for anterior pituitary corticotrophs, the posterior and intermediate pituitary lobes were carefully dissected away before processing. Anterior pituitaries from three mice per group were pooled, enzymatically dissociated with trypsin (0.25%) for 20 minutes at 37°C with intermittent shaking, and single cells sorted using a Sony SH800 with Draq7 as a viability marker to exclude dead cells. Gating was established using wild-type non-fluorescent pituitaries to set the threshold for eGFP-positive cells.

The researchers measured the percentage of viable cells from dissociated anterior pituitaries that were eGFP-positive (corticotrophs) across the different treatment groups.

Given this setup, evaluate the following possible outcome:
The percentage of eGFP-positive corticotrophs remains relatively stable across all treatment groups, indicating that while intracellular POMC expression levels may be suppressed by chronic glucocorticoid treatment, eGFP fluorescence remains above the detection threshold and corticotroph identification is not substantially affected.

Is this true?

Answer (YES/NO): YES